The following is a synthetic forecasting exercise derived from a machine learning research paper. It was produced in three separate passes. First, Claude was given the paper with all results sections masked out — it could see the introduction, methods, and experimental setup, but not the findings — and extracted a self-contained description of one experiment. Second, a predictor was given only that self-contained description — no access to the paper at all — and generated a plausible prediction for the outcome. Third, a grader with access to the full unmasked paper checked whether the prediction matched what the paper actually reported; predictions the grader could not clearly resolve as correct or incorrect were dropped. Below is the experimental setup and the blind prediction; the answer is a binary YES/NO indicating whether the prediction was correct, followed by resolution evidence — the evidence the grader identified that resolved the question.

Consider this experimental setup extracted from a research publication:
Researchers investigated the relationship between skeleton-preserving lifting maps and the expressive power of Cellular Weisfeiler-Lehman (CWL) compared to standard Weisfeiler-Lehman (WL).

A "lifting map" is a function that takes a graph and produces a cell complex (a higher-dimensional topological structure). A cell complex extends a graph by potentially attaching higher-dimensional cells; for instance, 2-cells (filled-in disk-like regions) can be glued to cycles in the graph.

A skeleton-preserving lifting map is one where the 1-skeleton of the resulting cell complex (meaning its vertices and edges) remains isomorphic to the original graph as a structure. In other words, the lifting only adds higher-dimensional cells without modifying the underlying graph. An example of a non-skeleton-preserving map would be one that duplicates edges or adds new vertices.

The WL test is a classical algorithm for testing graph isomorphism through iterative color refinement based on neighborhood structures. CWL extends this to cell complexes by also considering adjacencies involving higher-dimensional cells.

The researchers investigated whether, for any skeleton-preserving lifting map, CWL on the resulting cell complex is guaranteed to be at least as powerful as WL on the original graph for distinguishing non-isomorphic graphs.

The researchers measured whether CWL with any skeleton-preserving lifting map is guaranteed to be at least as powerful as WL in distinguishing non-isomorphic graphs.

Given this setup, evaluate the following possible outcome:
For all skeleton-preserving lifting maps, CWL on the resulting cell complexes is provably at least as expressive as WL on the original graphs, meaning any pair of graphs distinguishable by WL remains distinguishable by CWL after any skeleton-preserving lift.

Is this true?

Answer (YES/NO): YES